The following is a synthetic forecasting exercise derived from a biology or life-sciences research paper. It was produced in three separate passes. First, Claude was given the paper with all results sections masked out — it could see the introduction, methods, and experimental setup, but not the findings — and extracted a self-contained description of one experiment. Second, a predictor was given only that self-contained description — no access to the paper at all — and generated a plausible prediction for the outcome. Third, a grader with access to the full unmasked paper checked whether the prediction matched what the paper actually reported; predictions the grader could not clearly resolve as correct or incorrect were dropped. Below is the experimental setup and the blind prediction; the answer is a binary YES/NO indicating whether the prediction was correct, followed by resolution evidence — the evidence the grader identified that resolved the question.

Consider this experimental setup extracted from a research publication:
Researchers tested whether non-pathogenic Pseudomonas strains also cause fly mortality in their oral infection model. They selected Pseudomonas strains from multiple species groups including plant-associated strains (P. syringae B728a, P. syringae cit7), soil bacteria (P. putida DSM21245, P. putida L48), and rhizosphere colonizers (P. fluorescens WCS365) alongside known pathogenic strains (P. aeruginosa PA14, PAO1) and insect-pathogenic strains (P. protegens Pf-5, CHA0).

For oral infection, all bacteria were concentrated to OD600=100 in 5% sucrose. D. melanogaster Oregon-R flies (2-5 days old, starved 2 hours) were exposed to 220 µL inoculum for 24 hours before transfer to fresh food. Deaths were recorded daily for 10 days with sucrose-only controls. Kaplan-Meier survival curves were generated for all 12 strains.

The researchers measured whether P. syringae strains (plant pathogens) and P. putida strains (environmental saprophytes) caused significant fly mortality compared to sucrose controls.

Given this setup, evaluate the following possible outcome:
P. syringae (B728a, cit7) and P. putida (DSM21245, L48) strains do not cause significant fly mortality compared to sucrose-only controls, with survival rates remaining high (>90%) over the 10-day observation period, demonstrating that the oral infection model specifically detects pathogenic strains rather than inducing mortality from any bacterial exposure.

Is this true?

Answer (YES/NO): YES